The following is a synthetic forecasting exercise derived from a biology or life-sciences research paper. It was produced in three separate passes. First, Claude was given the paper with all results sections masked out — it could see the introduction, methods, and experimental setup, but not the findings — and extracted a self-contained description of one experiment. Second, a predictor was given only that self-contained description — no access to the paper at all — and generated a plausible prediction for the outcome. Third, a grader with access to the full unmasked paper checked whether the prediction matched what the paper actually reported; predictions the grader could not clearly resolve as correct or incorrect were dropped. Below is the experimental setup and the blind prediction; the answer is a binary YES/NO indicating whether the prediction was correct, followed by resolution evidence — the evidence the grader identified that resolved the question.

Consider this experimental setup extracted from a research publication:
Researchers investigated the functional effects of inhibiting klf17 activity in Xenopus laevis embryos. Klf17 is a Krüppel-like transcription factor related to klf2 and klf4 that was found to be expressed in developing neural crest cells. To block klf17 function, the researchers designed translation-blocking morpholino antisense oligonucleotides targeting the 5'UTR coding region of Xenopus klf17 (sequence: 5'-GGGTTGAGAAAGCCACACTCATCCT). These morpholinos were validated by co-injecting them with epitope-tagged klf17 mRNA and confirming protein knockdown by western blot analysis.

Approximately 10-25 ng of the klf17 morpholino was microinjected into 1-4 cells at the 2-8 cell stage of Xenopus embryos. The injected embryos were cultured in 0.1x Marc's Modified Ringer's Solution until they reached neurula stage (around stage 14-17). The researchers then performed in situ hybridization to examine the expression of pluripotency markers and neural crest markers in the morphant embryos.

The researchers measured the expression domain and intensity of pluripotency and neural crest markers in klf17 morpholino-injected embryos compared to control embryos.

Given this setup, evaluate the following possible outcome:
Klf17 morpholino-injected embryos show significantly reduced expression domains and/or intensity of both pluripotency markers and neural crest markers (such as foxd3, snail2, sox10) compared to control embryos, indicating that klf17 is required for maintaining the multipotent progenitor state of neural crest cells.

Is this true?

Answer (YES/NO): NO